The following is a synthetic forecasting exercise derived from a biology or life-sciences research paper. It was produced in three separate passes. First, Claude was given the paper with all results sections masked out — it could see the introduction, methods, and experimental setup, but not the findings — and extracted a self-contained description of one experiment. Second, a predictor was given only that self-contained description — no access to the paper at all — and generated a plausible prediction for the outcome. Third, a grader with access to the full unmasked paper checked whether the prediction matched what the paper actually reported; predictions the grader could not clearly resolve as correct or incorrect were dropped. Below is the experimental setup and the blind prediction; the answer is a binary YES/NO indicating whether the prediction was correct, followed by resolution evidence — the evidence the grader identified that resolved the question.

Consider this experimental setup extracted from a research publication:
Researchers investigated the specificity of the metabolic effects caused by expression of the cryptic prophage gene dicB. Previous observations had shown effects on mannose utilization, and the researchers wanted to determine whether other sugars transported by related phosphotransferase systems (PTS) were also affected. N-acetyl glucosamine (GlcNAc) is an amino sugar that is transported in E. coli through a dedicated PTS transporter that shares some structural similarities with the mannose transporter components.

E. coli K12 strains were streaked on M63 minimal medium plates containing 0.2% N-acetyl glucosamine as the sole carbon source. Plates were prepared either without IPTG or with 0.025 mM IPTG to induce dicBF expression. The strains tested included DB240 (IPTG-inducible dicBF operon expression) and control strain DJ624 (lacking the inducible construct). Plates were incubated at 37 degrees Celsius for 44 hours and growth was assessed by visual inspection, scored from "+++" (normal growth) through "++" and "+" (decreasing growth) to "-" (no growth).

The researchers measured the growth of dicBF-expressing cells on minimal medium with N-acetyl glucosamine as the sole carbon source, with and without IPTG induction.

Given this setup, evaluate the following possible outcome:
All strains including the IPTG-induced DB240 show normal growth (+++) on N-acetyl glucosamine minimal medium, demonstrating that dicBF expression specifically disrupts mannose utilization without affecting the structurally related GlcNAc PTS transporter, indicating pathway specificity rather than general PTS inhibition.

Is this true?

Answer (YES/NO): YES